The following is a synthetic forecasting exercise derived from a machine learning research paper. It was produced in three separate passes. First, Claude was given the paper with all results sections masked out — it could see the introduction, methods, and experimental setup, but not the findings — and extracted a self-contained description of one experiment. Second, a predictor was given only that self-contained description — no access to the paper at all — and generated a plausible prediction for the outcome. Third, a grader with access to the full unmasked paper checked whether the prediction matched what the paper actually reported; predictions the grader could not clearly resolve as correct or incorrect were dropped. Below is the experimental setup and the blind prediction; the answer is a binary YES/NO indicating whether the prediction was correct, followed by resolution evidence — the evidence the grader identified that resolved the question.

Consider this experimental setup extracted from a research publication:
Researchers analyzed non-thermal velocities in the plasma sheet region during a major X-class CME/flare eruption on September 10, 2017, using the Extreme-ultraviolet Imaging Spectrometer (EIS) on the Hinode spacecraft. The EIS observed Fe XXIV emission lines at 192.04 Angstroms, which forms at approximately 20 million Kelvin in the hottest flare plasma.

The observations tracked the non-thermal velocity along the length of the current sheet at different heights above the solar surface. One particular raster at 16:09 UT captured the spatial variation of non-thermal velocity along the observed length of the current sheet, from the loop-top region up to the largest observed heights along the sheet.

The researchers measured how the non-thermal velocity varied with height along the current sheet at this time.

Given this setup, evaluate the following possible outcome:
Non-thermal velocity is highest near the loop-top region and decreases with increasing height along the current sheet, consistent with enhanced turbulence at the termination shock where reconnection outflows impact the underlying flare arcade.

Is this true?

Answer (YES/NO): NO